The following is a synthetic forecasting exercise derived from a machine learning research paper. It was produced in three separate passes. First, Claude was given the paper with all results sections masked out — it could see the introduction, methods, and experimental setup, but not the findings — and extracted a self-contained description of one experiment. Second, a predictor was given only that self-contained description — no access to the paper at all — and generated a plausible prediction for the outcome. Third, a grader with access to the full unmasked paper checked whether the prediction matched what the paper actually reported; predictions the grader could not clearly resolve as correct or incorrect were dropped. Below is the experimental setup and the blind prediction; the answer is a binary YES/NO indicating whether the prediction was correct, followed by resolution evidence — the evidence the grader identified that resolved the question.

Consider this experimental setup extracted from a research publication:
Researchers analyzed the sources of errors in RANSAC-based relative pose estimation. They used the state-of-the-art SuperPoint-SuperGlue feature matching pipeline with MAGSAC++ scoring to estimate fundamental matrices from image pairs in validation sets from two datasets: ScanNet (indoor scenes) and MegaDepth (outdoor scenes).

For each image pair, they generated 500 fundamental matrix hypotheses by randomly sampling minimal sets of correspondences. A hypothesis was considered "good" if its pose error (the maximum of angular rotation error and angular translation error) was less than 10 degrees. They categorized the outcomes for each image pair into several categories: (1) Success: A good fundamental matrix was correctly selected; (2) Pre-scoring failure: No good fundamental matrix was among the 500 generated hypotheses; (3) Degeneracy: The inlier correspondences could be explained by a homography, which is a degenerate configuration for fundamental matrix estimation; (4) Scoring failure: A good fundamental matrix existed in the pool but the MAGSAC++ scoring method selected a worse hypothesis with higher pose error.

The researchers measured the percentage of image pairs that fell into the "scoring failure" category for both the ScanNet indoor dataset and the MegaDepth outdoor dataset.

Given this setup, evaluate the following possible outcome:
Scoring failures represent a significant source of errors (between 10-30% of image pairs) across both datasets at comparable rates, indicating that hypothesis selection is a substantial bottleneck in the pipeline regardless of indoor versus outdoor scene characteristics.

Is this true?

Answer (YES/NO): NO